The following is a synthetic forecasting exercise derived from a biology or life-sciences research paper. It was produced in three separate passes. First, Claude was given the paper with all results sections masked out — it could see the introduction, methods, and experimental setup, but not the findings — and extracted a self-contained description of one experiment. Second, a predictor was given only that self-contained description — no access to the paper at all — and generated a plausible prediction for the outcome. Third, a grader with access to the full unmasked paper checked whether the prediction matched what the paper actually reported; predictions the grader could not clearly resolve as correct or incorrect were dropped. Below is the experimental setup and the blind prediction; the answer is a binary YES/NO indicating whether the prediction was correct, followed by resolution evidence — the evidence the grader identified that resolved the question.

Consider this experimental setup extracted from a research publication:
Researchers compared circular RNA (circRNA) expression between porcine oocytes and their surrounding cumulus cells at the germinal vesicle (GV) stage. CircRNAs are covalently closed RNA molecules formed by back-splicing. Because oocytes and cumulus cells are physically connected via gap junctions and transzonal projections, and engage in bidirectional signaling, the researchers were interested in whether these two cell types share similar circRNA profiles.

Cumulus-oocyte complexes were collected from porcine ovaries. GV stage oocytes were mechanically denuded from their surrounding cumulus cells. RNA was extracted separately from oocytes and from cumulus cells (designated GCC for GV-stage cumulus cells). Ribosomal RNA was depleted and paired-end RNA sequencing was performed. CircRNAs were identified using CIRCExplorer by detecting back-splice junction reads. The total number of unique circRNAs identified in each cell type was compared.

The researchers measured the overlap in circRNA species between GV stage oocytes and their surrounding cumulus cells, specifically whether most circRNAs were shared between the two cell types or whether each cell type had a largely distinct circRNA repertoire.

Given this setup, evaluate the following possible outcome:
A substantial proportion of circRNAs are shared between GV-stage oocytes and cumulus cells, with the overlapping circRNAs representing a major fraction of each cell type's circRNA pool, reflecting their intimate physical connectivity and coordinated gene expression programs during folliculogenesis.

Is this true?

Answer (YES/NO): NO